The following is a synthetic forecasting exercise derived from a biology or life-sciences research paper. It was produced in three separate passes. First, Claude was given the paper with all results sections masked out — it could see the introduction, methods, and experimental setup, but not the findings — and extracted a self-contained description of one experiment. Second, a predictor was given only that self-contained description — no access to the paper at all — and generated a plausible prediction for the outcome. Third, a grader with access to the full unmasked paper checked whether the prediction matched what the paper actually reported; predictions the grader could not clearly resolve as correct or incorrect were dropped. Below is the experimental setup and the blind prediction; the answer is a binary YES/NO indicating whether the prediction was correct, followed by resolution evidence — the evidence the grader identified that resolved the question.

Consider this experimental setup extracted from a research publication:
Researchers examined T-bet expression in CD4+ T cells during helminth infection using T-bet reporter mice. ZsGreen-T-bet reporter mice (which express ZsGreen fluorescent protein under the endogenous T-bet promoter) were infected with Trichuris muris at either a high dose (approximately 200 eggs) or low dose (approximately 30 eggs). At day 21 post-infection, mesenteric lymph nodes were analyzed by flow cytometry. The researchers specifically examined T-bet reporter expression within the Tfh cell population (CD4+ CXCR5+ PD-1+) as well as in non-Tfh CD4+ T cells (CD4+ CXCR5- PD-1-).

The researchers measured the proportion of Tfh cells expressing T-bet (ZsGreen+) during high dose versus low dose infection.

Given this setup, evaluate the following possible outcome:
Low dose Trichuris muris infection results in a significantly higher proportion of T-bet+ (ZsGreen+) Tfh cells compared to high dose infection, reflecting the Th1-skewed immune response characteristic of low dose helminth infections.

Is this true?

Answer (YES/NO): YES